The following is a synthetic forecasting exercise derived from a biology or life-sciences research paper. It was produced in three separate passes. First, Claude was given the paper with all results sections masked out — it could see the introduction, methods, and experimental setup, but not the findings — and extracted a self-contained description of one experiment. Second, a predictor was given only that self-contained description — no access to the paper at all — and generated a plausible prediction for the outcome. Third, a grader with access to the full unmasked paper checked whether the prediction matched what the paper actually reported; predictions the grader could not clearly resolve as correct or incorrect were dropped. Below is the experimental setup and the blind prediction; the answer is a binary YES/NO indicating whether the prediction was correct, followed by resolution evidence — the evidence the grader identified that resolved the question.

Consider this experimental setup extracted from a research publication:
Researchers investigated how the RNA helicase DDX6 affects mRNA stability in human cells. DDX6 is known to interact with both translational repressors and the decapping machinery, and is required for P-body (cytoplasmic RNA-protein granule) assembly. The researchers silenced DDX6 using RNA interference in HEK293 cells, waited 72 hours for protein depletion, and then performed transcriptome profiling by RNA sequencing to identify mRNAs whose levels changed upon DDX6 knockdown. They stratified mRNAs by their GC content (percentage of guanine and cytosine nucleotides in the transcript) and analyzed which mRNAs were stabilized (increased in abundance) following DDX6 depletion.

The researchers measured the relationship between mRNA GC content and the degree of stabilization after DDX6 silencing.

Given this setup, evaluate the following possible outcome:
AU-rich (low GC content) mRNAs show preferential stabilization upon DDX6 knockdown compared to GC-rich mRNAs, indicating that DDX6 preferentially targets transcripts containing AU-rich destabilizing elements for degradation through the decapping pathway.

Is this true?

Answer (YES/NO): NO